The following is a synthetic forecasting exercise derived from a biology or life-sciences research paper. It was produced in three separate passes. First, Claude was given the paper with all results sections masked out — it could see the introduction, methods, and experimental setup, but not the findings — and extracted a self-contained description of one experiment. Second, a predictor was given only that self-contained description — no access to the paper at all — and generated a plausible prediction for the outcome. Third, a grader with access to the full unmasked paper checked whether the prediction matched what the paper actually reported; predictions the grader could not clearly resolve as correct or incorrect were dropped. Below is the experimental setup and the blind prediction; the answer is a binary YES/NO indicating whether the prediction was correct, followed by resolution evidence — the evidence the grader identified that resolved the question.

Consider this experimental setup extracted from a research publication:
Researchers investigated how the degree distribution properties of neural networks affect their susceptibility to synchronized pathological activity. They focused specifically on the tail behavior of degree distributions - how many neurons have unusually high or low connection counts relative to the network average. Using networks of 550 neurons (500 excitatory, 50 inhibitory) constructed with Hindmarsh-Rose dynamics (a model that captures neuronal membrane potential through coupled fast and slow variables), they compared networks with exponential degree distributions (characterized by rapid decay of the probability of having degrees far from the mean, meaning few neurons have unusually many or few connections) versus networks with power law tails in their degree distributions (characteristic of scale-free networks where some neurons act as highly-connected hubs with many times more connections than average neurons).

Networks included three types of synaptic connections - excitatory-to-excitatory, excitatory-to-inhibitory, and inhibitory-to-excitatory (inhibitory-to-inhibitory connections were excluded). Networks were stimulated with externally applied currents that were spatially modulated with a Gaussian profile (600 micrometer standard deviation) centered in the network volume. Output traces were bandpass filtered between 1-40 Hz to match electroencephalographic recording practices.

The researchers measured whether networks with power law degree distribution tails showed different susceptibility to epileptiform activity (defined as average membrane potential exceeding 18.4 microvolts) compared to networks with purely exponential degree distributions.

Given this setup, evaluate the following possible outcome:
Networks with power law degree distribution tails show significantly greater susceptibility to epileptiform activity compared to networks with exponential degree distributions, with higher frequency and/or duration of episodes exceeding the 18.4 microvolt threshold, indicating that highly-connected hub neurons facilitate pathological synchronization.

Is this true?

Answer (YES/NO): NO